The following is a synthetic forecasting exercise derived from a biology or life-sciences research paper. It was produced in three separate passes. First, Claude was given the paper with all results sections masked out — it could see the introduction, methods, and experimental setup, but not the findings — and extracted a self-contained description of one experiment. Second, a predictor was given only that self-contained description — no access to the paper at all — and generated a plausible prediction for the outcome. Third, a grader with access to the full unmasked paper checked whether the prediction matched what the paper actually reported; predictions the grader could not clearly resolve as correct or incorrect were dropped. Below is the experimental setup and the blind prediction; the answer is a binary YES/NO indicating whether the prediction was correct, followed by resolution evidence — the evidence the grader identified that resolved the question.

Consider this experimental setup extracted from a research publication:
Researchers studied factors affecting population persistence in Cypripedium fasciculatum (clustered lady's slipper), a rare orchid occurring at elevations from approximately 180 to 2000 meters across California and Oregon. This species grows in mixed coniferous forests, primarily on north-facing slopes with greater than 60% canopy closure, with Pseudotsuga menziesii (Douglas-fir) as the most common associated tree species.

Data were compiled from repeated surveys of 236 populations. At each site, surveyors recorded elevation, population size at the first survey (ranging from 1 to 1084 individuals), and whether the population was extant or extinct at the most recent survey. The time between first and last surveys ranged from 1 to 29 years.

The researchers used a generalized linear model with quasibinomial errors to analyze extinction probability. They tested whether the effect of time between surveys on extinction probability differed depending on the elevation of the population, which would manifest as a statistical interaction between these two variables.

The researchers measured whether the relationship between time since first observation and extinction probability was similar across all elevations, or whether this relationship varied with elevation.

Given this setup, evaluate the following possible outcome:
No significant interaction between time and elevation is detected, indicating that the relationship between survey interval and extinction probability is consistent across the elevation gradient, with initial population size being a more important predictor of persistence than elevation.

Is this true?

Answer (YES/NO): NO